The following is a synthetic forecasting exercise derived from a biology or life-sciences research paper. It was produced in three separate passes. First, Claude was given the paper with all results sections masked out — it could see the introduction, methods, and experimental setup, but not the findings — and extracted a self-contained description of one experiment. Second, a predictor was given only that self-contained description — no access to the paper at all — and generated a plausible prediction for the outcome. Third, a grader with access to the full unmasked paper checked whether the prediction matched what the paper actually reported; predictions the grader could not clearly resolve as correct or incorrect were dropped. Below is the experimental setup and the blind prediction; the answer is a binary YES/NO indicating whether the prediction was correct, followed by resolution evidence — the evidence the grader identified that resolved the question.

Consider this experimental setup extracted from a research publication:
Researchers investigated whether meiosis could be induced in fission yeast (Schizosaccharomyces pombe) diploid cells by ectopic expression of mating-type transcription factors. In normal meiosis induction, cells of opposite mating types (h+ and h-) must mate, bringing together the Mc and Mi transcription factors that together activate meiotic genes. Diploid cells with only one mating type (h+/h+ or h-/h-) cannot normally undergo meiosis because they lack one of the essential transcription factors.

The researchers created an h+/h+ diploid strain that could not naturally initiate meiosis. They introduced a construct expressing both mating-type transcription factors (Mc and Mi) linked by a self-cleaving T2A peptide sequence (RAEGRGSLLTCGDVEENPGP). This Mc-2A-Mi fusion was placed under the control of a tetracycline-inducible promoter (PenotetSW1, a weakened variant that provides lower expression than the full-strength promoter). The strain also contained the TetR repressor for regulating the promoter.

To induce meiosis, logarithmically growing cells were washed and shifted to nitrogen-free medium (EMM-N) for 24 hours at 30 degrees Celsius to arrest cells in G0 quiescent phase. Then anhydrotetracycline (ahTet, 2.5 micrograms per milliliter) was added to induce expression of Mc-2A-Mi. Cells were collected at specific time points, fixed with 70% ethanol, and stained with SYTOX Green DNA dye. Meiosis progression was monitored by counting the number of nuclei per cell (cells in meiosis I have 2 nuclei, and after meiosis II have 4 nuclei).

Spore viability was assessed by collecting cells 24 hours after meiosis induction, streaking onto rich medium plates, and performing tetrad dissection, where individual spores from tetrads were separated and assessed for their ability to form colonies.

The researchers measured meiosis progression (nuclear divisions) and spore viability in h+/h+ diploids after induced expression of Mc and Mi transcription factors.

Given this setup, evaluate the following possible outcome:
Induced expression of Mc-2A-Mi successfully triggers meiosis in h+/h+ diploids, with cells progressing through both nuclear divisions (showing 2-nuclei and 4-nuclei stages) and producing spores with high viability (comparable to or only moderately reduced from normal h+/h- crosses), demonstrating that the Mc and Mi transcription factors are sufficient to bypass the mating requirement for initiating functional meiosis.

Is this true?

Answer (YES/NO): YES